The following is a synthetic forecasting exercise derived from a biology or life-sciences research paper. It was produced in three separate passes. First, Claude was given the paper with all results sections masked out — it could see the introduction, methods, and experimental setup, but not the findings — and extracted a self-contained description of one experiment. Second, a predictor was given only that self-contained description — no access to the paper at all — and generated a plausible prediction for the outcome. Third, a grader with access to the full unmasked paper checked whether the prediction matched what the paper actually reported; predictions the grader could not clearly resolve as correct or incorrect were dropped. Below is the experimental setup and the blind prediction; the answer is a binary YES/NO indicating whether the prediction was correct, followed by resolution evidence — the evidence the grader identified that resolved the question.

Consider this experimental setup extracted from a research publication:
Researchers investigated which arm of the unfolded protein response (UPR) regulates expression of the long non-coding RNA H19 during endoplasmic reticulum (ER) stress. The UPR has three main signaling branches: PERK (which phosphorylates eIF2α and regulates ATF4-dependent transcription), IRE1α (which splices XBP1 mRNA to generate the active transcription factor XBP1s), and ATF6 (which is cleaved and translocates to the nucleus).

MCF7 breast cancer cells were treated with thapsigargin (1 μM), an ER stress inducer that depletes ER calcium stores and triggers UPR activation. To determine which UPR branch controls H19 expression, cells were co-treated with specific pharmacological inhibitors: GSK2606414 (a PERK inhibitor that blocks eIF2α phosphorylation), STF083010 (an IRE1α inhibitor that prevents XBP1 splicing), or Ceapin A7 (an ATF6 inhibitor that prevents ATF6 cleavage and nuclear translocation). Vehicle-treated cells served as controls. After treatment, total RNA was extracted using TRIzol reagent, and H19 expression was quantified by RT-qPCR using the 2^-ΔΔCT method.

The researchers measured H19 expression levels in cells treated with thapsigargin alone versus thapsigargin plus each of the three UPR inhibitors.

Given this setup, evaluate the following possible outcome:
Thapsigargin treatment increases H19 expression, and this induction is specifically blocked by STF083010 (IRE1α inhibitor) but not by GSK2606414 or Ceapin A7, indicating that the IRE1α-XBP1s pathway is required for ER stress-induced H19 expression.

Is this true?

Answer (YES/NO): NO